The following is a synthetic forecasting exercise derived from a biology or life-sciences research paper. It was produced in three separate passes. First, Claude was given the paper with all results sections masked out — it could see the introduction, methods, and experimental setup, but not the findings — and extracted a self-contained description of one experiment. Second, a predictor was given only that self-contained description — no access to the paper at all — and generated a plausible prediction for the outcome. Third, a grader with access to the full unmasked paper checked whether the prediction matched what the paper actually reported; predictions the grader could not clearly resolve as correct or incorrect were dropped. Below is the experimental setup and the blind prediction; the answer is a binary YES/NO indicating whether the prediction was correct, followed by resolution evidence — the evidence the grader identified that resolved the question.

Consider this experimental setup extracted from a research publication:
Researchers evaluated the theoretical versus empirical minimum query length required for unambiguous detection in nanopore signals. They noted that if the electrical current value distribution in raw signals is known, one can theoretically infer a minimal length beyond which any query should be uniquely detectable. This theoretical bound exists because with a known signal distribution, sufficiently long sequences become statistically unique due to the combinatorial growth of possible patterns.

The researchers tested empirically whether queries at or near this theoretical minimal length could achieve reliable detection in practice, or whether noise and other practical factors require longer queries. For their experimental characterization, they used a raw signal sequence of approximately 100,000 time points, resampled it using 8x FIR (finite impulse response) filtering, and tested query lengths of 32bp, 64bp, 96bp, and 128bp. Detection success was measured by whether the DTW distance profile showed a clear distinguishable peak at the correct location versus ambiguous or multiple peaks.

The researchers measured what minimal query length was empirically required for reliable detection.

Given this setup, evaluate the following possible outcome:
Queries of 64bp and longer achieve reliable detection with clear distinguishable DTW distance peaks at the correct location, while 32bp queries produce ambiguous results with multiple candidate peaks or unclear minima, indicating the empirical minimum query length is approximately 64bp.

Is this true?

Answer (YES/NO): NO